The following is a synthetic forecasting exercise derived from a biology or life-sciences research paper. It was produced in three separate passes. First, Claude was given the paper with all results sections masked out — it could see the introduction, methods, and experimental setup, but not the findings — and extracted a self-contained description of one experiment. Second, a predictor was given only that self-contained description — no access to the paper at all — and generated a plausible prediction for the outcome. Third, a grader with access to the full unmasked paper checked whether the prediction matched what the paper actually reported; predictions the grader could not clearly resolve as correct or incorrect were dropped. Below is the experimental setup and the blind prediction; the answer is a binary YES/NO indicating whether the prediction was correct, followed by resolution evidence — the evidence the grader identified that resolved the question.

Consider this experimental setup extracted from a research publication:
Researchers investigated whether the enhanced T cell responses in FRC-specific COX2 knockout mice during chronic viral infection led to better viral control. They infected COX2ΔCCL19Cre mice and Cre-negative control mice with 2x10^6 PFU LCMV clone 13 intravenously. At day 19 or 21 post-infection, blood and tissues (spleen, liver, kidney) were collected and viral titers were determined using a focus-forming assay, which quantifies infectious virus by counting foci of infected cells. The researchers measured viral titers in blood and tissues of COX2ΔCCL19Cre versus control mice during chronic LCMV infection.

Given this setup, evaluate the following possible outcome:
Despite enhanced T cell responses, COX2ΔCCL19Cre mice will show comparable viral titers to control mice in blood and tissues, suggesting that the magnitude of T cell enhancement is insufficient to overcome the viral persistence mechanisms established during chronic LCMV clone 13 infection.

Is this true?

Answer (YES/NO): NO